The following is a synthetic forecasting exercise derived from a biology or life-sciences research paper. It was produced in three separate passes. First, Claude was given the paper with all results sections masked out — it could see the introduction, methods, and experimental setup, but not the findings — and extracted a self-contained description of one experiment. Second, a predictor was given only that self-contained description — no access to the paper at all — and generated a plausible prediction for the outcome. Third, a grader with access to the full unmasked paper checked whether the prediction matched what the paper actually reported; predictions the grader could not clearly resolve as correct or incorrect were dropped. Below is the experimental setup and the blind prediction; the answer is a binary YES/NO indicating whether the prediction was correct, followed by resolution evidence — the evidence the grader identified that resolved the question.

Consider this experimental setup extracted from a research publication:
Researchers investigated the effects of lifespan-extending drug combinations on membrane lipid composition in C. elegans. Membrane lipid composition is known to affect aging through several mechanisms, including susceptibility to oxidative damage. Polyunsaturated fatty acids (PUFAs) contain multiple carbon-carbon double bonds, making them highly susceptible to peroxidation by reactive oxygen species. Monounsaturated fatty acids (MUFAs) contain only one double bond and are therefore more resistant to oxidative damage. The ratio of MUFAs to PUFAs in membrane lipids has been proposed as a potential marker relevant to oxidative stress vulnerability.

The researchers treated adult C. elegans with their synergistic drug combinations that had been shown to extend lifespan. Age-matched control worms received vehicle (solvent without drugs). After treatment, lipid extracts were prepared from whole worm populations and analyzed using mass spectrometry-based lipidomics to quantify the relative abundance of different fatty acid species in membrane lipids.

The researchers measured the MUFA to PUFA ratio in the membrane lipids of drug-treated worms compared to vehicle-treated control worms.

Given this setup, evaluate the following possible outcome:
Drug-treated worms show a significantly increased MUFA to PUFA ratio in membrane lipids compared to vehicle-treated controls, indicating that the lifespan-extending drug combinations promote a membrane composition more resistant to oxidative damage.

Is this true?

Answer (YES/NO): YES